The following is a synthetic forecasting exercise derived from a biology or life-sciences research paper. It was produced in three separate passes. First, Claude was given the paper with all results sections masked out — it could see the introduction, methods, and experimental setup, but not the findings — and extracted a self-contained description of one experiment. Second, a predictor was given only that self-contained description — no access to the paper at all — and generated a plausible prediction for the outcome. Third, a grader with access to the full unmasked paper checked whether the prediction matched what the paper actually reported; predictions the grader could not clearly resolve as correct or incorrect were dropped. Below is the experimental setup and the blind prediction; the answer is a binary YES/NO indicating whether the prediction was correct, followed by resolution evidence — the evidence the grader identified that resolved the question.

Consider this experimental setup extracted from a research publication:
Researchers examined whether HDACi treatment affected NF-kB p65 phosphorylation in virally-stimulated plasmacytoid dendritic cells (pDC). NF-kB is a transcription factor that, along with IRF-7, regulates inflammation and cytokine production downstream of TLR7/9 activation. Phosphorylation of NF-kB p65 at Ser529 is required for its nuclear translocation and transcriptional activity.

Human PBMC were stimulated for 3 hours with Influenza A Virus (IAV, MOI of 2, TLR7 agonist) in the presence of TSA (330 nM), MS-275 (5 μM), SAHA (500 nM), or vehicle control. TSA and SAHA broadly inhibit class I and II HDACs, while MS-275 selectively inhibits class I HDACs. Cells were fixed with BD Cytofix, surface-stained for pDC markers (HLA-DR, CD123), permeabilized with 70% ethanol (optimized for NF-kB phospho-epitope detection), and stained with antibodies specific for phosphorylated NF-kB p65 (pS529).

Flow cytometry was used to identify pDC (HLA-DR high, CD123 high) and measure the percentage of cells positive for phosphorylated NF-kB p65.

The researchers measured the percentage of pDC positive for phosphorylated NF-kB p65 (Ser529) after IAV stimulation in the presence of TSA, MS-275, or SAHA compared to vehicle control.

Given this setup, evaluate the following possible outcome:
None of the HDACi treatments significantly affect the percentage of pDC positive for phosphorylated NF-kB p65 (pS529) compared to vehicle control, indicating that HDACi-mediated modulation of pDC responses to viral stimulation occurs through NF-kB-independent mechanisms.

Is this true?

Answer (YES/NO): NO